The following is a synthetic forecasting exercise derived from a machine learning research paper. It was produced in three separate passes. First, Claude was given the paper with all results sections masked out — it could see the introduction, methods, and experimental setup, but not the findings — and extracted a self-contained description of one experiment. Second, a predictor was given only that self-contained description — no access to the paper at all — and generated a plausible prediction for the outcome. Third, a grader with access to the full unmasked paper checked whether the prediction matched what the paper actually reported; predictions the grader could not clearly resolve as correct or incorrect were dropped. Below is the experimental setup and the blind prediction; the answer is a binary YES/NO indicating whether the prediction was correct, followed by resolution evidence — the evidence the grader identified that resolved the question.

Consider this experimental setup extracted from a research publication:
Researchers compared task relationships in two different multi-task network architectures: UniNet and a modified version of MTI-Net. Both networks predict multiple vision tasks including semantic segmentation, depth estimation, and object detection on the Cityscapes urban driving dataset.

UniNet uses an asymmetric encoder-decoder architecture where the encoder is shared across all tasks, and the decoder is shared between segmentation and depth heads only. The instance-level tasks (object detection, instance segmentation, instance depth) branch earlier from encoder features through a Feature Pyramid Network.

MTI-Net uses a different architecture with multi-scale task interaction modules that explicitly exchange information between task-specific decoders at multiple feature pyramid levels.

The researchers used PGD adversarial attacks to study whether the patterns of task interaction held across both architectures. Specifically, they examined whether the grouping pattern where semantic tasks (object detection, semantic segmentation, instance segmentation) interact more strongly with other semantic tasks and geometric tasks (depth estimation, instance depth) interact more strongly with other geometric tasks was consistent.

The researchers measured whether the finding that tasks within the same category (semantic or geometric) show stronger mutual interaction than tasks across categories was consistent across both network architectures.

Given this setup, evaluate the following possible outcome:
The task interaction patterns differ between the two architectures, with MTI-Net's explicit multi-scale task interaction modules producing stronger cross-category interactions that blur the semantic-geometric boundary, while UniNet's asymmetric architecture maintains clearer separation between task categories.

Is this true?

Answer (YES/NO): NO